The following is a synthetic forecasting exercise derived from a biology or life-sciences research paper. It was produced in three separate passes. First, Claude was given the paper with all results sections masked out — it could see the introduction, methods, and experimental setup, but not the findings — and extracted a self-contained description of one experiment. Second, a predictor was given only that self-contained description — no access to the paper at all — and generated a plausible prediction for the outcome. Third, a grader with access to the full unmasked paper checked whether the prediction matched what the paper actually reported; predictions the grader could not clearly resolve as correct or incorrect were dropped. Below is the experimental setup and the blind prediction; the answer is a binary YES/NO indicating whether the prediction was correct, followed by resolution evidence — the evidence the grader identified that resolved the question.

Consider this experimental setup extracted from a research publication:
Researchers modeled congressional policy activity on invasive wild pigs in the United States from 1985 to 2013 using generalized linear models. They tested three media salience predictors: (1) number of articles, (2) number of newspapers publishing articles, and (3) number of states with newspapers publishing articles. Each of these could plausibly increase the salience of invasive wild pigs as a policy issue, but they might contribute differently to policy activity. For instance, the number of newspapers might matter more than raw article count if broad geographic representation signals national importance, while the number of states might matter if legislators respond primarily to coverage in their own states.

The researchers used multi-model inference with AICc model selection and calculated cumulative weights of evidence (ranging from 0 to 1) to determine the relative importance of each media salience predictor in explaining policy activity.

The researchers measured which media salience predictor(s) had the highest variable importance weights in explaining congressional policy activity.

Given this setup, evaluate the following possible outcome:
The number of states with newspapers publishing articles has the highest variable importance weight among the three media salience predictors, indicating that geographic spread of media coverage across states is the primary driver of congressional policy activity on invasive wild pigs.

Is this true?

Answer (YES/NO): YES